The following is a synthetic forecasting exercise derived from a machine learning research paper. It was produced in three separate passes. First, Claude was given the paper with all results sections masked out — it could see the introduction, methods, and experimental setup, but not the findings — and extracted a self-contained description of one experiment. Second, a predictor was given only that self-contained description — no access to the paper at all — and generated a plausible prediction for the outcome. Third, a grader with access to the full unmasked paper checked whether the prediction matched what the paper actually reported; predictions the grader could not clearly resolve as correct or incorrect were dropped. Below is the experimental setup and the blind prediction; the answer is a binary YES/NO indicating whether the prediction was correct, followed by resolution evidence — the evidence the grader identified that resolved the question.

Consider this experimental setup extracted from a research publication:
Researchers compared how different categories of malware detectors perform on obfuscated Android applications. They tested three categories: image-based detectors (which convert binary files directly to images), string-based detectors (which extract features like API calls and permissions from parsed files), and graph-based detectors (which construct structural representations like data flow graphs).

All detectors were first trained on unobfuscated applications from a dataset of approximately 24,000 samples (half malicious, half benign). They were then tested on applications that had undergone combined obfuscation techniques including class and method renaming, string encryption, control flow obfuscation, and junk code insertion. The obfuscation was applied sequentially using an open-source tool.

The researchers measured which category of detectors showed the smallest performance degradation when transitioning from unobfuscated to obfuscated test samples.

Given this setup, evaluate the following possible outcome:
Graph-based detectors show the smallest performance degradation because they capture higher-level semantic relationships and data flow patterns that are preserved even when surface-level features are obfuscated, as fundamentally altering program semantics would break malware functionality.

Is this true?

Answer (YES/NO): NO